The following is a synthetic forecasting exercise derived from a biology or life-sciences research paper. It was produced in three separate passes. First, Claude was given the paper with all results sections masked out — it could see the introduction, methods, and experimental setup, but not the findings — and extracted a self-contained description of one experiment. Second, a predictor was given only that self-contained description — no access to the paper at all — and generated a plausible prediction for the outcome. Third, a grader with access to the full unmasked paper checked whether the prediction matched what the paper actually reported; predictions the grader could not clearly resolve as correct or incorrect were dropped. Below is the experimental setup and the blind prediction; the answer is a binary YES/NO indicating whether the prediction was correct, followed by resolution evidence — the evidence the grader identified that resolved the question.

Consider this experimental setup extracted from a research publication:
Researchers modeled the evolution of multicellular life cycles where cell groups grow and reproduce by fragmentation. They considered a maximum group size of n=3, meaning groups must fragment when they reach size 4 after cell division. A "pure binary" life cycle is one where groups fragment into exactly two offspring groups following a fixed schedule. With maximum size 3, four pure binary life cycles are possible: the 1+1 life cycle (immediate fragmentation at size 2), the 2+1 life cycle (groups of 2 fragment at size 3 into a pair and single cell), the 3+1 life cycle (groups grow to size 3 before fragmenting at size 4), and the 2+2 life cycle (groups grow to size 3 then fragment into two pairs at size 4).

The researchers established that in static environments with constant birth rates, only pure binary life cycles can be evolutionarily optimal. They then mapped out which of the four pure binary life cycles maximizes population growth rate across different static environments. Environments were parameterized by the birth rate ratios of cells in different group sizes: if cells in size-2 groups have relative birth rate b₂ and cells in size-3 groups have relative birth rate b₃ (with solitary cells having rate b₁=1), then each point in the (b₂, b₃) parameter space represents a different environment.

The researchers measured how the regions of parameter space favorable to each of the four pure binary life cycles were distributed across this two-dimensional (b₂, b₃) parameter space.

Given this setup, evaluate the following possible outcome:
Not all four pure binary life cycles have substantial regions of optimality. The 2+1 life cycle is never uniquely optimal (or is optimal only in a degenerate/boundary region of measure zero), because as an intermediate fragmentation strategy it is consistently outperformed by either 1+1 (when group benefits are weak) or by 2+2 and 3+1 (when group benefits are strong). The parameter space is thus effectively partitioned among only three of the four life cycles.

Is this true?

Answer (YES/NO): NO